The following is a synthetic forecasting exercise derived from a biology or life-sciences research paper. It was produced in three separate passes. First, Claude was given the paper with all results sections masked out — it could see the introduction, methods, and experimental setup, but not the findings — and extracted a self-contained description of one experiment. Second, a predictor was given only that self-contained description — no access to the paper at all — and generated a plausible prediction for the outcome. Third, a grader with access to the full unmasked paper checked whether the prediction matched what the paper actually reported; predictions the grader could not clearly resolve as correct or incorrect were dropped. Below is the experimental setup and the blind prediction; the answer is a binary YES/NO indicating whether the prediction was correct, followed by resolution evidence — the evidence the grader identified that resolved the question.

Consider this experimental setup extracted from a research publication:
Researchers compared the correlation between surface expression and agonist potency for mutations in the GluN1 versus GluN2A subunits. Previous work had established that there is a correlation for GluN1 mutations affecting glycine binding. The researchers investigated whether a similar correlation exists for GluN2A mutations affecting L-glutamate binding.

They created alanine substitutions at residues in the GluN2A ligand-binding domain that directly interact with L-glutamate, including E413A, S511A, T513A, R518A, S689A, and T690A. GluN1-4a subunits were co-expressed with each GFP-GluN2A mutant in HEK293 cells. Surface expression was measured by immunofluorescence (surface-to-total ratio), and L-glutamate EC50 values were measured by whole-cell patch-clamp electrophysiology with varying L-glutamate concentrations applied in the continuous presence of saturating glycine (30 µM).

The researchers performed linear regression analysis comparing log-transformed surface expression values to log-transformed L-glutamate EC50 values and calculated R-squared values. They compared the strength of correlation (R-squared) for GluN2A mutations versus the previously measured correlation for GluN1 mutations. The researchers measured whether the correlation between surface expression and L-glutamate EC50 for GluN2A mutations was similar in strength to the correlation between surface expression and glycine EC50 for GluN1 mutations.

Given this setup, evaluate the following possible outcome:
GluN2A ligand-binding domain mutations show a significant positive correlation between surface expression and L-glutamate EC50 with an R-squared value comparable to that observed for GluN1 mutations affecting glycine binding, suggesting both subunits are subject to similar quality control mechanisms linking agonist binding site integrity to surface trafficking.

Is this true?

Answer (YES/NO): NO